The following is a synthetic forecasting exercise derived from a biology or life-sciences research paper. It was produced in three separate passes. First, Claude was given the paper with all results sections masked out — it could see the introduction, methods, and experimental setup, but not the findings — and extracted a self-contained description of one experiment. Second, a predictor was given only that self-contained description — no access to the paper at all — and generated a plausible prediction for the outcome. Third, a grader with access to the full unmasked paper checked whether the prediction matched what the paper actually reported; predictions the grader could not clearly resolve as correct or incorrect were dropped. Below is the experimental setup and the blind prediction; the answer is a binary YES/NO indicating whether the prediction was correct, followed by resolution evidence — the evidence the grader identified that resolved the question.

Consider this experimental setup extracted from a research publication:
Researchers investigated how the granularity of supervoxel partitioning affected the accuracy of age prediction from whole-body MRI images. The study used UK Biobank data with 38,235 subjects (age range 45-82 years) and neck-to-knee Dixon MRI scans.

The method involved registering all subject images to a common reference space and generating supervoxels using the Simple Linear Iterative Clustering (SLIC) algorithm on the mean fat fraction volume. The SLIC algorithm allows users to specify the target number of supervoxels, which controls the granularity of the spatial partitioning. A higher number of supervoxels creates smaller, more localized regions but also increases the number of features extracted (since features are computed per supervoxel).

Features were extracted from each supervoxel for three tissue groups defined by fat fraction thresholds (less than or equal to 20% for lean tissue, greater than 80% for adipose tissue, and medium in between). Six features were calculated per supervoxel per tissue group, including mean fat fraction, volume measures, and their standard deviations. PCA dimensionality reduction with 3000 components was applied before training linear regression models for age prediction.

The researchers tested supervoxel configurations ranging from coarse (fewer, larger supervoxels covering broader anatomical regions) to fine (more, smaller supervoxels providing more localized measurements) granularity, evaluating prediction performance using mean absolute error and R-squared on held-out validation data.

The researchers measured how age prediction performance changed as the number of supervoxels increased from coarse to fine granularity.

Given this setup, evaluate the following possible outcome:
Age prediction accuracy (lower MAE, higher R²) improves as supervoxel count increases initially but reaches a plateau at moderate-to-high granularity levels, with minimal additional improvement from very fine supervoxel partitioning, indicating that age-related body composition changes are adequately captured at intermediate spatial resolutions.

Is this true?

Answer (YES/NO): NO